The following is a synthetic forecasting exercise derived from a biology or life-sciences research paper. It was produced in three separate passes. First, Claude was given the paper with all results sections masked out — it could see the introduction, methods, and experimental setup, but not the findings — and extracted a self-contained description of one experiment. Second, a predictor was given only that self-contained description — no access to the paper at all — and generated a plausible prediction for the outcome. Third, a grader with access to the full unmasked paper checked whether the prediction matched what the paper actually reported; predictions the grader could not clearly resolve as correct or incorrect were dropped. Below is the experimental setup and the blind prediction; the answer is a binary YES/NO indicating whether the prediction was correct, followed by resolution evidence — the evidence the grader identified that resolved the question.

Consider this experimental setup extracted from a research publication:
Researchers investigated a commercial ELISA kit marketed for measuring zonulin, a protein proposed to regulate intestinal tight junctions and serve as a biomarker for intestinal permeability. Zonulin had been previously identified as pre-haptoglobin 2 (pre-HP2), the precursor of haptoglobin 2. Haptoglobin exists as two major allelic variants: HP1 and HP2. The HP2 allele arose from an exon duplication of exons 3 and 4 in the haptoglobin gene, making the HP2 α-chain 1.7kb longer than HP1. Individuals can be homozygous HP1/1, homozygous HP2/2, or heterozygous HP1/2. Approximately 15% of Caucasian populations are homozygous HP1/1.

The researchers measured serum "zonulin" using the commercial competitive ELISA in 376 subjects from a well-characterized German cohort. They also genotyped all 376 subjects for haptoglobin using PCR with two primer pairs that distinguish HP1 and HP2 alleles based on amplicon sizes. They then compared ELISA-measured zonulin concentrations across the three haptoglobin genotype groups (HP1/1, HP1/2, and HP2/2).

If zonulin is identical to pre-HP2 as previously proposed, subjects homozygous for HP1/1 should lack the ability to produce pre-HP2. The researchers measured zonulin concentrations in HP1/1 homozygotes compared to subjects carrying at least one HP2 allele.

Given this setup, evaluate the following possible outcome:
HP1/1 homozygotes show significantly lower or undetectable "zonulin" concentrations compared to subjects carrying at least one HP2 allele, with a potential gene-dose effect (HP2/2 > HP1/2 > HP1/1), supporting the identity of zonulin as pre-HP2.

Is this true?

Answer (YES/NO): NO